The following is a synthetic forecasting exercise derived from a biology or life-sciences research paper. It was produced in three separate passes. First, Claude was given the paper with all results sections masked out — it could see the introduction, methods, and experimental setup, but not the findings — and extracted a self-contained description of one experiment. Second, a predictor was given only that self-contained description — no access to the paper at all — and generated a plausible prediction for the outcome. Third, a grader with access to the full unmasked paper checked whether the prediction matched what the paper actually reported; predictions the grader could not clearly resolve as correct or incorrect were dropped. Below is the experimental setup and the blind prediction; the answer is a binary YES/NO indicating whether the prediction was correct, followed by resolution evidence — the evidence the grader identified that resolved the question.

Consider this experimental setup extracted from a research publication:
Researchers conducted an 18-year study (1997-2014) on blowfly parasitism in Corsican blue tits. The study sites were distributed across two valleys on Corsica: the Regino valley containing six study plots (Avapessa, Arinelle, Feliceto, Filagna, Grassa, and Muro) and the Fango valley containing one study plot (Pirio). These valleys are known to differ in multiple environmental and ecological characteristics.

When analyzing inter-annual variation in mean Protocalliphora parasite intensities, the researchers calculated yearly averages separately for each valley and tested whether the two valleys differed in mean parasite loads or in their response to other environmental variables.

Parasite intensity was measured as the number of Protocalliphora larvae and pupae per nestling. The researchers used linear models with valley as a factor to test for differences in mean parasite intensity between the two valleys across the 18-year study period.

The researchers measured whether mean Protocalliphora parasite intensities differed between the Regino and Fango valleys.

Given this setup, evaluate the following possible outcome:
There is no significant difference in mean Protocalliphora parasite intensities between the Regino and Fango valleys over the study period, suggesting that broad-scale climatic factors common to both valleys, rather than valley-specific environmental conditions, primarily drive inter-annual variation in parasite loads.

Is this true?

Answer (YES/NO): YES